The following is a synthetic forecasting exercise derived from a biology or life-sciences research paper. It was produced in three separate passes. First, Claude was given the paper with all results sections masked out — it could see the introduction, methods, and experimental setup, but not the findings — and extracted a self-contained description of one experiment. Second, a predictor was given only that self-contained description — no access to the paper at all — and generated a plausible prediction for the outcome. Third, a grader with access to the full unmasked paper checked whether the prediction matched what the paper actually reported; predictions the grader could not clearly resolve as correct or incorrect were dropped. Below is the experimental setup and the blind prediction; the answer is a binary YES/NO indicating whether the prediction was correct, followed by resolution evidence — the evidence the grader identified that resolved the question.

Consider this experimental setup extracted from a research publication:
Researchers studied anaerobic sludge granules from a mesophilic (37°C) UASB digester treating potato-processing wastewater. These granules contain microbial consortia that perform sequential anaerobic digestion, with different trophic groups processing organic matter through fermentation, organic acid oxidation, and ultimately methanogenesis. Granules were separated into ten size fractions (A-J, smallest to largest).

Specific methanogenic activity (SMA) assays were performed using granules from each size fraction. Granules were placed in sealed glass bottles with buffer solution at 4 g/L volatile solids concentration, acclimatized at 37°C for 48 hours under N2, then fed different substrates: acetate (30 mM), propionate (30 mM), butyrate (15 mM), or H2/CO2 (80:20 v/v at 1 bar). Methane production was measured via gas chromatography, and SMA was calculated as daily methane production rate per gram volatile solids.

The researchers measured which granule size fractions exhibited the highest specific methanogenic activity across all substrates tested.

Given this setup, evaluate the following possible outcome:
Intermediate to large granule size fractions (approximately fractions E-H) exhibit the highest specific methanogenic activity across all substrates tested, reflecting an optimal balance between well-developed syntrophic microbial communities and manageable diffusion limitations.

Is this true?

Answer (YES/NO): NO